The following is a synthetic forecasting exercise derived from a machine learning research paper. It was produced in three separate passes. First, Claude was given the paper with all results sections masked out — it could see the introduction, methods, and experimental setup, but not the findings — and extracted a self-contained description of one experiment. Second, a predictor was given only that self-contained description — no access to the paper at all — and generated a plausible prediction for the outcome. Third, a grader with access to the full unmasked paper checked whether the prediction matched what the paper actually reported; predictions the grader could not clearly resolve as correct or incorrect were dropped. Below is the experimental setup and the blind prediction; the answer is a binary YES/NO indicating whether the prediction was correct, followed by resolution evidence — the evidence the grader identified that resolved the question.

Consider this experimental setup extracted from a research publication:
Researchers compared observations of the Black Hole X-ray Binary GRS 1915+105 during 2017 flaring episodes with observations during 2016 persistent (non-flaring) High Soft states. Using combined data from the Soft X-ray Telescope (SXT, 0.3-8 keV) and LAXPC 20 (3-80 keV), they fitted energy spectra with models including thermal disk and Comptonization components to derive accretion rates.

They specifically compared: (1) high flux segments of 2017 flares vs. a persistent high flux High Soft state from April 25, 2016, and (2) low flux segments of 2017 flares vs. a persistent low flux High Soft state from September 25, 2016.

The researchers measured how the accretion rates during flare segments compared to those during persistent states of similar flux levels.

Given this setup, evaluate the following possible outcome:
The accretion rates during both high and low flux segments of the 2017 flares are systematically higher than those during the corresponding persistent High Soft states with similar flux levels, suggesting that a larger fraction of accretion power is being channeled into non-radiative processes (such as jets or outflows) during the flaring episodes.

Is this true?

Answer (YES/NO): NO